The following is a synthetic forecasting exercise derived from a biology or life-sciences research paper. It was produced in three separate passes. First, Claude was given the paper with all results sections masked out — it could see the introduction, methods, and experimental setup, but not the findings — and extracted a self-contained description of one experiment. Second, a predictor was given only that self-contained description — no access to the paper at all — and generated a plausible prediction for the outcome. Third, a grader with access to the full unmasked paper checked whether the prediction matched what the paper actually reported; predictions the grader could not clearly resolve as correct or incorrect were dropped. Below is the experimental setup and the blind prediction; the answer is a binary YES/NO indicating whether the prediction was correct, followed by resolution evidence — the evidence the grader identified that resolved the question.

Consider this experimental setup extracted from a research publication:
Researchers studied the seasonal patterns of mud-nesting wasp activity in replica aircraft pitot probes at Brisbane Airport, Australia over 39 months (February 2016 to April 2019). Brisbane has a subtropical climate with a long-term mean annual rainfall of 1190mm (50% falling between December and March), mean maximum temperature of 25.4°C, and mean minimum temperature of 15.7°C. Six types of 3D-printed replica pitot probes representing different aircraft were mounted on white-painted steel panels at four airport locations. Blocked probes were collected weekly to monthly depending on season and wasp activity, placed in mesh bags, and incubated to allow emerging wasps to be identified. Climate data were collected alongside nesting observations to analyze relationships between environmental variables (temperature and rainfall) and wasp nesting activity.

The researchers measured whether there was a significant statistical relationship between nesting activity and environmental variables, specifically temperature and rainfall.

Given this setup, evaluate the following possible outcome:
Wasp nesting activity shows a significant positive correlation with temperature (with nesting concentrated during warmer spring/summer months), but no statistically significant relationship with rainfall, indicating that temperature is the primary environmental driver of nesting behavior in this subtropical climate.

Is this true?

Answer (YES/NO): YES